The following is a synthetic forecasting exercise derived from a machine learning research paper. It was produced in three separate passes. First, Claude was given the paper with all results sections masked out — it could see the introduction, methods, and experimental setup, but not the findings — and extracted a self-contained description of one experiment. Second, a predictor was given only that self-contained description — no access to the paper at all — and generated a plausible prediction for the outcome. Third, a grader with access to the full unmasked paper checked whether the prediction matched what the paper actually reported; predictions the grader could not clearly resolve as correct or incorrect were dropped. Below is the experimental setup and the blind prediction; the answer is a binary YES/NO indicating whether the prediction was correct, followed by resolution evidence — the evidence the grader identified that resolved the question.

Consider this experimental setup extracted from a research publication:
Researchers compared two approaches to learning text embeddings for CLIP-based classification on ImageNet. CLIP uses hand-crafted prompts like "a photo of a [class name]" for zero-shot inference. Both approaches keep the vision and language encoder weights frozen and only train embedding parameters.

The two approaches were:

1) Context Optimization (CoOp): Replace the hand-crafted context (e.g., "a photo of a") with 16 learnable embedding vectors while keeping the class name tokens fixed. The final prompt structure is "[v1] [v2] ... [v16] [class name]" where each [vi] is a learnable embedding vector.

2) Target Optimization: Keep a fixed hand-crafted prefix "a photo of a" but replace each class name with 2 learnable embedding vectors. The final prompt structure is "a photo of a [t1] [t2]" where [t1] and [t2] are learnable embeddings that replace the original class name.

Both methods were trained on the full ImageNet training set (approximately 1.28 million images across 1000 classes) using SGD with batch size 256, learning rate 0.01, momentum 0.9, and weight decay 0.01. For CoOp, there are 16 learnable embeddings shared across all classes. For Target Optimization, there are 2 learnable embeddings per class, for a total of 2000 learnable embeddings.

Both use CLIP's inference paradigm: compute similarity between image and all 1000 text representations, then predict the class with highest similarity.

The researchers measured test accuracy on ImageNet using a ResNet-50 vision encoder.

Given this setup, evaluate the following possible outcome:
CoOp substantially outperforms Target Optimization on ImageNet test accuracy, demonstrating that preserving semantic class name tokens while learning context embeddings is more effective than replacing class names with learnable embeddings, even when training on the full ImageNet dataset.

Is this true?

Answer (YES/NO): NO